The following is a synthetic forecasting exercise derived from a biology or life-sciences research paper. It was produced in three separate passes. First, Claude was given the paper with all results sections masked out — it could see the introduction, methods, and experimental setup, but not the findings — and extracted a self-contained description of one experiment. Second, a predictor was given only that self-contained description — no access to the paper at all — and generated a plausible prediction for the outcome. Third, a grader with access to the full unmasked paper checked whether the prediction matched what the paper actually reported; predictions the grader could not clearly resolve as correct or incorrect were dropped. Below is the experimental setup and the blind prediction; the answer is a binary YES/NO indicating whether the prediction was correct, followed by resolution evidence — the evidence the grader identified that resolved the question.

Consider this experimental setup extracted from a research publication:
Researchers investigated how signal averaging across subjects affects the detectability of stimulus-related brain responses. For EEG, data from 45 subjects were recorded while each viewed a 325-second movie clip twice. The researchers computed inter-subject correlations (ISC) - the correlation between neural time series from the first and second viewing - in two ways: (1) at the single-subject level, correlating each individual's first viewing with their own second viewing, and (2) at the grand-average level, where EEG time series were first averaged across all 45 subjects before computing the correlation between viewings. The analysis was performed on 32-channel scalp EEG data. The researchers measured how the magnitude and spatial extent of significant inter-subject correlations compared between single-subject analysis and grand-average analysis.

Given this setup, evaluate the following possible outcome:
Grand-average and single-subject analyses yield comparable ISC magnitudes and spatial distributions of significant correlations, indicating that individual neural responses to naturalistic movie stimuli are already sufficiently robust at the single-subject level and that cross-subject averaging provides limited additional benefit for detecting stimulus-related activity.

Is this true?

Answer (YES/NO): NO